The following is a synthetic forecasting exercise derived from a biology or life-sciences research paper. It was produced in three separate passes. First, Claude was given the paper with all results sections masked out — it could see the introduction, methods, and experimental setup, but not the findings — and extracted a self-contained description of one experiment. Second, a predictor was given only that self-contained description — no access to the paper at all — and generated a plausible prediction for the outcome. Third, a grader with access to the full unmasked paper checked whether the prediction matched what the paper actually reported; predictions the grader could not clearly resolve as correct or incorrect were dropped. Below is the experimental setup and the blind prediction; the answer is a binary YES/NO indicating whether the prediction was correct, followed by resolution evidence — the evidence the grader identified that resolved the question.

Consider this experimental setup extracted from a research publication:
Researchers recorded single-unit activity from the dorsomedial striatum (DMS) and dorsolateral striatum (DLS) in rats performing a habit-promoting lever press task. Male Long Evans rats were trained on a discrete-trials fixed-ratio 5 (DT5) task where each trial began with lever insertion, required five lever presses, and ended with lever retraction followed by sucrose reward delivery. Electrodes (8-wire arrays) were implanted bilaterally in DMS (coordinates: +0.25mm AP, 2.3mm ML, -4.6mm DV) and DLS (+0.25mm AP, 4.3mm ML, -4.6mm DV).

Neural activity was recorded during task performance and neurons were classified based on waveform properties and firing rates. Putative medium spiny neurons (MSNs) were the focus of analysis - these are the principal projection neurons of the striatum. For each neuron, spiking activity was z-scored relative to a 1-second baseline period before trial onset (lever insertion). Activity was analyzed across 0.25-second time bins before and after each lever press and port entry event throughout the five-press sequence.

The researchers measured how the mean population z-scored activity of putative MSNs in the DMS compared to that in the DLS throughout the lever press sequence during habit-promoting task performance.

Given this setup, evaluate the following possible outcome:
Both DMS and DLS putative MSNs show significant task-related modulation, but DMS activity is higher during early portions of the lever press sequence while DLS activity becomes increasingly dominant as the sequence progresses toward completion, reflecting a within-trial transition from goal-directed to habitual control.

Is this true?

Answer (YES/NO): NO